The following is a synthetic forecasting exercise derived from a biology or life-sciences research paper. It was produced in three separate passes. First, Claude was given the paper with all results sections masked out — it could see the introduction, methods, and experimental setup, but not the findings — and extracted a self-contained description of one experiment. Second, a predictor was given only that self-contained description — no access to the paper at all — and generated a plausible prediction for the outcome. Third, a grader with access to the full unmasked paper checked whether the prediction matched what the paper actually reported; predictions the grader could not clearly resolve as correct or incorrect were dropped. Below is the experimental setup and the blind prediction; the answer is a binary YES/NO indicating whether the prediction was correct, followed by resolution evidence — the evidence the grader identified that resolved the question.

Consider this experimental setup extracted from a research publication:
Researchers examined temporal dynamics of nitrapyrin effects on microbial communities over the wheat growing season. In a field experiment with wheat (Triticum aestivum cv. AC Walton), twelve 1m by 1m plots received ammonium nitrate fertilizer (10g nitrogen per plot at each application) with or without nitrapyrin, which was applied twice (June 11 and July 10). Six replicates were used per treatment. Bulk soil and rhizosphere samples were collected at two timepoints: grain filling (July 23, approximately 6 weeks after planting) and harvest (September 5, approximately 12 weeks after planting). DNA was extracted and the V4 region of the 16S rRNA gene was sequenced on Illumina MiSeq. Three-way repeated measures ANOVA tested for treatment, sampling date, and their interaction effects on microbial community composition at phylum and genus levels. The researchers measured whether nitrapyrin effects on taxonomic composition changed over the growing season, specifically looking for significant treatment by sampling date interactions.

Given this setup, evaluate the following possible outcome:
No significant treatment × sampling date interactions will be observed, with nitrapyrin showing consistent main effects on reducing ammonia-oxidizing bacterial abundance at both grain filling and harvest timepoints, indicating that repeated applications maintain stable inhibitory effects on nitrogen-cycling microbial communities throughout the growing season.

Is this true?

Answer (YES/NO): NO